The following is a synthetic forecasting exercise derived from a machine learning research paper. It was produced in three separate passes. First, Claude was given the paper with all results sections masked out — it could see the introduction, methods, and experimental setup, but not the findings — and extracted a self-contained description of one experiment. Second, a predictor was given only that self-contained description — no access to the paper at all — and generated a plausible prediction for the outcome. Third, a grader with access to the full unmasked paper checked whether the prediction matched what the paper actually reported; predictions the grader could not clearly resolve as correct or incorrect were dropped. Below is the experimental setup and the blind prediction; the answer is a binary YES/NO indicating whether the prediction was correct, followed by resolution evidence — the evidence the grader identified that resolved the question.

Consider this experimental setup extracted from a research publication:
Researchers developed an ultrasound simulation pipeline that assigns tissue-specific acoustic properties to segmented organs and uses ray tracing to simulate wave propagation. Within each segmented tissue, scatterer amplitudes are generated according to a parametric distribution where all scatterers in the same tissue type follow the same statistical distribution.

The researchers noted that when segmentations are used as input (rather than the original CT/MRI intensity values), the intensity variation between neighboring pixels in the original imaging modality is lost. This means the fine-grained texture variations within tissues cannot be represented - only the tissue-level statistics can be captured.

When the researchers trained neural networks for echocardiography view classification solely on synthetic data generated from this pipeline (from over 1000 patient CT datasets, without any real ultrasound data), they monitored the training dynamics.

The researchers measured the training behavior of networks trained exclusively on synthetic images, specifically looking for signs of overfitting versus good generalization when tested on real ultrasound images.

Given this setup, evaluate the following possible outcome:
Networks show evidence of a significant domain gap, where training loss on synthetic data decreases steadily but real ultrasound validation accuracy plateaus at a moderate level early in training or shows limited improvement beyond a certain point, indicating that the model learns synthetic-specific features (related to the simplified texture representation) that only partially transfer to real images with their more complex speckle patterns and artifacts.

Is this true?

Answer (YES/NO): NO